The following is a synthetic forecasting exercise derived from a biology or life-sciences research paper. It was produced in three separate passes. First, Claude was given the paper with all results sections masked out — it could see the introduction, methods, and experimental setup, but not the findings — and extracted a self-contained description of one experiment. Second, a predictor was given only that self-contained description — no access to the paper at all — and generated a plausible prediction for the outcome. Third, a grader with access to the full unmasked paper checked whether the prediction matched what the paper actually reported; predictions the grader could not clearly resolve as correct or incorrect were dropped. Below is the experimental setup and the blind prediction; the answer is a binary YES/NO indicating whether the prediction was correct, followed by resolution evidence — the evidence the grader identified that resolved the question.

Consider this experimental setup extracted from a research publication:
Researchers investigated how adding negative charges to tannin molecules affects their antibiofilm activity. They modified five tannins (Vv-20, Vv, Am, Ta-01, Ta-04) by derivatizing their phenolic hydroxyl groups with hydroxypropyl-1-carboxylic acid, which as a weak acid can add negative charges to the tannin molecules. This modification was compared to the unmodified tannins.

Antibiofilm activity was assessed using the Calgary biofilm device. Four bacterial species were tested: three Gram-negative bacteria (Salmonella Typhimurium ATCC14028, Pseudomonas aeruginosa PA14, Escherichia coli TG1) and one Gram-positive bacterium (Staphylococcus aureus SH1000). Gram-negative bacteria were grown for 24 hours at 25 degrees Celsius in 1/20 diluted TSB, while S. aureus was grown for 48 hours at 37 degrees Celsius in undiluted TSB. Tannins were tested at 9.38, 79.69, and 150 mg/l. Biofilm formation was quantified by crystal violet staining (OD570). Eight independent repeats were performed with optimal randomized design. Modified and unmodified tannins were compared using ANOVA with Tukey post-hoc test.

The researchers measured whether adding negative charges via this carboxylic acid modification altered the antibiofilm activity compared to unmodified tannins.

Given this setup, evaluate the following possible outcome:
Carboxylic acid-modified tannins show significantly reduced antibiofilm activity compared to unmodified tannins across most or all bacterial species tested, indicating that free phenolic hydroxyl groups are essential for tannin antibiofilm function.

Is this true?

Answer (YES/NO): NO